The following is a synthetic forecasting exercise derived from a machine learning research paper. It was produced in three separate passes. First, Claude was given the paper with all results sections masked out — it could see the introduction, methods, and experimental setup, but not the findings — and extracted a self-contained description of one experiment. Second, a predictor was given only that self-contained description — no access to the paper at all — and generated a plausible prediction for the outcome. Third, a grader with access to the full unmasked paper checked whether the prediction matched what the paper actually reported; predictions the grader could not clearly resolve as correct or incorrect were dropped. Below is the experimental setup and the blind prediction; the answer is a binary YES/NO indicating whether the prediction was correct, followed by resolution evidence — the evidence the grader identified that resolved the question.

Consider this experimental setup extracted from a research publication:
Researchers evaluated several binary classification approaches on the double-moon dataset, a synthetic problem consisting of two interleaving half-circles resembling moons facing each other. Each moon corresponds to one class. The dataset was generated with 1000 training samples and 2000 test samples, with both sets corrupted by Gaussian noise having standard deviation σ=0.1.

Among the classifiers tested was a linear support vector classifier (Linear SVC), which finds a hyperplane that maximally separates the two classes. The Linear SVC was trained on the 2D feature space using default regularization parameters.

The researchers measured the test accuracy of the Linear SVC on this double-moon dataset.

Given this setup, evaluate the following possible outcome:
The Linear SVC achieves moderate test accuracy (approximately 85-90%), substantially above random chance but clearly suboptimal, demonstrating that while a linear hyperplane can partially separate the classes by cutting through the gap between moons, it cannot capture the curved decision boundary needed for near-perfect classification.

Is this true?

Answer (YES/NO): YES